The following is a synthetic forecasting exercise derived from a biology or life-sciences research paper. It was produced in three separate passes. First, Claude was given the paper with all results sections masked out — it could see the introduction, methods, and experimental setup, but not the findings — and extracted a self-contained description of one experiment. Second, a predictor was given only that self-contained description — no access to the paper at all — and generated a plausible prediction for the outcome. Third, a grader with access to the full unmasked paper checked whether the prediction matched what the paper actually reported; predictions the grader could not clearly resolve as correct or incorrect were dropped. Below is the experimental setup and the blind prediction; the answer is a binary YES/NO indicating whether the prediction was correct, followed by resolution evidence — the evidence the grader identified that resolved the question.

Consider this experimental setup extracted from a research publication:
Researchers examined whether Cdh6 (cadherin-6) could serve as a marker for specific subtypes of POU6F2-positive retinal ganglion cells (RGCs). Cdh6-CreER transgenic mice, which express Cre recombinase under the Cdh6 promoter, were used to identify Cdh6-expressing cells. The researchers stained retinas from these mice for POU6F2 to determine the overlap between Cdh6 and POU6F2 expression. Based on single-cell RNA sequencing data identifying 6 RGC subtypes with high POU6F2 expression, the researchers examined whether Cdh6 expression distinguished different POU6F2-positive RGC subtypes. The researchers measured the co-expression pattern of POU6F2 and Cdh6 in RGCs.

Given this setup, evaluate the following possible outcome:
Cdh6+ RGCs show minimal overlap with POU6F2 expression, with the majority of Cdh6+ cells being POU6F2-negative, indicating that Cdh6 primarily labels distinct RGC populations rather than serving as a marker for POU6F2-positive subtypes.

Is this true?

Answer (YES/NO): NO